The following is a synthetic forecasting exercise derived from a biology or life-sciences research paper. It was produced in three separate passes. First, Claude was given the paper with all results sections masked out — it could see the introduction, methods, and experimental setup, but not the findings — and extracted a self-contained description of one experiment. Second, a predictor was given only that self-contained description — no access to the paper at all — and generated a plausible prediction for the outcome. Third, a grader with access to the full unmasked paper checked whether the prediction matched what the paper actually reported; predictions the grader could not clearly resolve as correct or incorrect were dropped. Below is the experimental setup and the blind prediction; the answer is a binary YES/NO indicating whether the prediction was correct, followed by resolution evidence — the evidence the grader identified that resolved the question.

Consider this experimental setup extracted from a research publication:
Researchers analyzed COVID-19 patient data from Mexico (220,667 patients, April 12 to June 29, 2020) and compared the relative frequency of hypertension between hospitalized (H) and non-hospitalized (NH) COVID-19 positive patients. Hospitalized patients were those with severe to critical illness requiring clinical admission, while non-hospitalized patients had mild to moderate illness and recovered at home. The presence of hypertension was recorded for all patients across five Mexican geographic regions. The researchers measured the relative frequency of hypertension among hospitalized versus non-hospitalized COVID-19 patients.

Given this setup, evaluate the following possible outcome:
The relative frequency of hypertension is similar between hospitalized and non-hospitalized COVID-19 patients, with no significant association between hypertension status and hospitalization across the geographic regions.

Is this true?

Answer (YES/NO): NO